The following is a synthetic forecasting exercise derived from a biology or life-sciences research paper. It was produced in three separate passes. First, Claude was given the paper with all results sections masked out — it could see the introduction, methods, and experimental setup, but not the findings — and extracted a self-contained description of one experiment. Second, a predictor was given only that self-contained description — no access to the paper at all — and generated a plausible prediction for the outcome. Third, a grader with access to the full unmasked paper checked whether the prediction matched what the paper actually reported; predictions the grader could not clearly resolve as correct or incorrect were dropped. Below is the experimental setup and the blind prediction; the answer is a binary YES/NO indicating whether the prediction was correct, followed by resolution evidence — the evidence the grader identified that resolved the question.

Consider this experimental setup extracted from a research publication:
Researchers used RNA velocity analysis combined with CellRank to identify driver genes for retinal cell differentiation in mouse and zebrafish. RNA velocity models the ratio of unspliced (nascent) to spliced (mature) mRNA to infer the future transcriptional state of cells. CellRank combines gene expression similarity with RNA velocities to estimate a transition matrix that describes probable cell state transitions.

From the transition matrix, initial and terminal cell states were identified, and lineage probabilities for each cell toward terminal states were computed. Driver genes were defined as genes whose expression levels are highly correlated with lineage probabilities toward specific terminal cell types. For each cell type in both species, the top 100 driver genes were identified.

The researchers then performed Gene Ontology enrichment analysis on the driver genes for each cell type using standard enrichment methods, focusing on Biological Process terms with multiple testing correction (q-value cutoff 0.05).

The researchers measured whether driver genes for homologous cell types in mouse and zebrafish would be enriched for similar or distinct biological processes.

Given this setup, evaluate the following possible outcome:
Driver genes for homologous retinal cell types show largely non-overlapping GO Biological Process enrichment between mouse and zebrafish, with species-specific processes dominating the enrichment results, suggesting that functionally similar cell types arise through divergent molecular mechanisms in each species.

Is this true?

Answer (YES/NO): NO